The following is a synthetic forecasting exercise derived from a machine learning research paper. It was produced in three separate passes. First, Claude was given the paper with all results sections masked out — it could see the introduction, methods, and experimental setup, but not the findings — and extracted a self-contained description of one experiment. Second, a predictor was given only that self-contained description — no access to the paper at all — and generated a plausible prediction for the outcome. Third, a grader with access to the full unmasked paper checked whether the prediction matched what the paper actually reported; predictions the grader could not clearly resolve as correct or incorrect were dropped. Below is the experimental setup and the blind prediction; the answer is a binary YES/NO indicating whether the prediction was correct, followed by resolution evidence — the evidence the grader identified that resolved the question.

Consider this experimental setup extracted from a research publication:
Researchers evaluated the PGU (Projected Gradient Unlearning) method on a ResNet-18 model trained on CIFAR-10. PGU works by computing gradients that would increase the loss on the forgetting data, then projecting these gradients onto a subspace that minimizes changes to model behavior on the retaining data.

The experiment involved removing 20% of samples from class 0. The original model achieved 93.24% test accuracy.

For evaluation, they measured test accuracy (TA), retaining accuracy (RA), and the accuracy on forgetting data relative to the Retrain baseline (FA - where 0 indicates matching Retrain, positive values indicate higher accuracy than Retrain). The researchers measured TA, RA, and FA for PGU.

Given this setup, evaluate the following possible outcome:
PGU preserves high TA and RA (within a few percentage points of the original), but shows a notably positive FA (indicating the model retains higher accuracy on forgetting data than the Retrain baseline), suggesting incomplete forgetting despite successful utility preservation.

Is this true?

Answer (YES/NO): NO